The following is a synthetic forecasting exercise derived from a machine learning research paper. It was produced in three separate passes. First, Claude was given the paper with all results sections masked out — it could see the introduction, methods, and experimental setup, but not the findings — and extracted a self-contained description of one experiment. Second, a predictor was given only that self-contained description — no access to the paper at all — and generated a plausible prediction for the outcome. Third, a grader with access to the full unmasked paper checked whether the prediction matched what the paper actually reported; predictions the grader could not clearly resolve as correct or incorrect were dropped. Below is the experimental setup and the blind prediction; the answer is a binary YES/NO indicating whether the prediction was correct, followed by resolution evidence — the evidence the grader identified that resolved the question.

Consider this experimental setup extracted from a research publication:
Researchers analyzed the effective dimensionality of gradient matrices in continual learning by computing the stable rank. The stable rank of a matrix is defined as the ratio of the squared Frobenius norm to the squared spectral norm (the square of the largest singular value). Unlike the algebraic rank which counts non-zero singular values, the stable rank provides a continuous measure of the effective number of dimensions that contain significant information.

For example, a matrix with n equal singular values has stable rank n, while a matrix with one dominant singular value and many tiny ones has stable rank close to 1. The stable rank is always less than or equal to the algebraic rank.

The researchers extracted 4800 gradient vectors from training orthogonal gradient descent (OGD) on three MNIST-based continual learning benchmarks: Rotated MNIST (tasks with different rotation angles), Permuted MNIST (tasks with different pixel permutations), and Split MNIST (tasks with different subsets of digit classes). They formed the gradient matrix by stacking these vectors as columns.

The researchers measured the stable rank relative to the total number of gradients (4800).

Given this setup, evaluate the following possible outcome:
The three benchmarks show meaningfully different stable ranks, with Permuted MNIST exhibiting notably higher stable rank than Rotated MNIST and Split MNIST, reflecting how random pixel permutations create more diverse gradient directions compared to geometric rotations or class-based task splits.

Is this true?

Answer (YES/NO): YES